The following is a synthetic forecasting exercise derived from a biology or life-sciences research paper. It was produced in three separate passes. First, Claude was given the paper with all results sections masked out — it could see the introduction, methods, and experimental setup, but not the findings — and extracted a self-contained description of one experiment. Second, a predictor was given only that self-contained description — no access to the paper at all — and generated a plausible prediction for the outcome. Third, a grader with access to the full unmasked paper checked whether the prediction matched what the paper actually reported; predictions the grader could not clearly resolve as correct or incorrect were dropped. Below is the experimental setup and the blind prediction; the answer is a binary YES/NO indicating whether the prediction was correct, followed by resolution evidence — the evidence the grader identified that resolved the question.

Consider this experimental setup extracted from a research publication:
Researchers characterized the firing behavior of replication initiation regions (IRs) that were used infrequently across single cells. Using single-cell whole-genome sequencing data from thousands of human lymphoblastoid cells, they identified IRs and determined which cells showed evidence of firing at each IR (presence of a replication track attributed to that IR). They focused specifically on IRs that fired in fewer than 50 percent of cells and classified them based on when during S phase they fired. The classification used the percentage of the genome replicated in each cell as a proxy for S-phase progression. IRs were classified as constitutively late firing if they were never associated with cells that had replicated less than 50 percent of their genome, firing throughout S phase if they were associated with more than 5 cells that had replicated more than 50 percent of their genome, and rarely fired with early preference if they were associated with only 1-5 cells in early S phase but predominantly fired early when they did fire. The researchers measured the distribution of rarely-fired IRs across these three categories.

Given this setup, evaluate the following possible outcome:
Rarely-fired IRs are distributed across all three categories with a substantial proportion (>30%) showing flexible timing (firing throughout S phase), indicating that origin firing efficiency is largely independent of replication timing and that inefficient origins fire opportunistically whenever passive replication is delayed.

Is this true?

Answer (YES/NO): NO